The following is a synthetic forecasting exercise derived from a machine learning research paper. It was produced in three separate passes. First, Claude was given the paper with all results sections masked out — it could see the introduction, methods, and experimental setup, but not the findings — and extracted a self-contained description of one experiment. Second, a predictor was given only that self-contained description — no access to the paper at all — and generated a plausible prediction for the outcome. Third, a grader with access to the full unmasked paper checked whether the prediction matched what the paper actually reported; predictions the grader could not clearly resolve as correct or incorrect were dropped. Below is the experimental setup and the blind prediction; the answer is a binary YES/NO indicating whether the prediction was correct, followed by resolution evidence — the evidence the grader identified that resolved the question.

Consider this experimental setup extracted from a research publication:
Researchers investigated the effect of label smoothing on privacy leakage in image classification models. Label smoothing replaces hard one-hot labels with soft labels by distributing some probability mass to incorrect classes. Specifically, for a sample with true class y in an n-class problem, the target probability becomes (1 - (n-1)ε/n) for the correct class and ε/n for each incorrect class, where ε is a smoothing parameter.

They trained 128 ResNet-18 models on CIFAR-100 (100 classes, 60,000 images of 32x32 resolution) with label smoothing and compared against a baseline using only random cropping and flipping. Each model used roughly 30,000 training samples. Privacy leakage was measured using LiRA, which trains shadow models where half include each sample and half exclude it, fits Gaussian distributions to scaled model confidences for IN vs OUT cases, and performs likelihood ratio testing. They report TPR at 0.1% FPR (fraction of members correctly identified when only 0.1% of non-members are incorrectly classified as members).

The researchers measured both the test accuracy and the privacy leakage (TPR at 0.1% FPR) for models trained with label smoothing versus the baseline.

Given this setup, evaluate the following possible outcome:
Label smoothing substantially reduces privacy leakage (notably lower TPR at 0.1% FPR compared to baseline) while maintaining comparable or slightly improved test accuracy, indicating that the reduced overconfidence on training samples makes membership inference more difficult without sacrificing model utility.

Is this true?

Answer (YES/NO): NO